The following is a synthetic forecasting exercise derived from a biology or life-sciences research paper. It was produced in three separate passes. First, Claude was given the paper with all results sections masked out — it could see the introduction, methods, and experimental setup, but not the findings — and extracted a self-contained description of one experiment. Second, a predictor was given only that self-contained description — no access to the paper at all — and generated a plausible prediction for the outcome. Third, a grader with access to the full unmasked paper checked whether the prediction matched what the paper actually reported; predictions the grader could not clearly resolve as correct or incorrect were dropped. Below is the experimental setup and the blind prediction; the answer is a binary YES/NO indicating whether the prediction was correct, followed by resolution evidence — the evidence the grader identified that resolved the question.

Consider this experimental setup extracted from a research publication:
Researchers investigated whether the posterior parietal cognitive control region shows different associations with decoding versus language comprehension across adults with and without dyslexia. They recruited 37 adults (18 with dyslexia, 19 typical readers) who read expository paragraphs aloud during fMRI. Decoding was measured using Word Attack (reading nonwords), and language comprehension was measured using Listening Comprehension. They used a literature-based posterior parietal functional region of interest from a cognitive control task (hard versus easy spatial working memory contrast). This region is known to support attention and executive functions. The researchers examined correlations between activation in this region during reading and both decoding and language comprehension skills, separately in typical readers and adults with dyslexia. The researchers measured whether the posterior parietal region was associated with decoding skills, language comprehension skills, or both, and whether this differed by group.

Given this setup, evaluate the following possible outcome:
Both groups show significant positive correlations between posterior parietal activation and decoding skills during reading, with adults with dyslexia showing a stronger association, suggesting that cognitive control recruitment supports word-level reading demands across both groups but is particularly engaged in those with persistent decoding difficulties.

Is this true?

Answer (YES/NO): NO